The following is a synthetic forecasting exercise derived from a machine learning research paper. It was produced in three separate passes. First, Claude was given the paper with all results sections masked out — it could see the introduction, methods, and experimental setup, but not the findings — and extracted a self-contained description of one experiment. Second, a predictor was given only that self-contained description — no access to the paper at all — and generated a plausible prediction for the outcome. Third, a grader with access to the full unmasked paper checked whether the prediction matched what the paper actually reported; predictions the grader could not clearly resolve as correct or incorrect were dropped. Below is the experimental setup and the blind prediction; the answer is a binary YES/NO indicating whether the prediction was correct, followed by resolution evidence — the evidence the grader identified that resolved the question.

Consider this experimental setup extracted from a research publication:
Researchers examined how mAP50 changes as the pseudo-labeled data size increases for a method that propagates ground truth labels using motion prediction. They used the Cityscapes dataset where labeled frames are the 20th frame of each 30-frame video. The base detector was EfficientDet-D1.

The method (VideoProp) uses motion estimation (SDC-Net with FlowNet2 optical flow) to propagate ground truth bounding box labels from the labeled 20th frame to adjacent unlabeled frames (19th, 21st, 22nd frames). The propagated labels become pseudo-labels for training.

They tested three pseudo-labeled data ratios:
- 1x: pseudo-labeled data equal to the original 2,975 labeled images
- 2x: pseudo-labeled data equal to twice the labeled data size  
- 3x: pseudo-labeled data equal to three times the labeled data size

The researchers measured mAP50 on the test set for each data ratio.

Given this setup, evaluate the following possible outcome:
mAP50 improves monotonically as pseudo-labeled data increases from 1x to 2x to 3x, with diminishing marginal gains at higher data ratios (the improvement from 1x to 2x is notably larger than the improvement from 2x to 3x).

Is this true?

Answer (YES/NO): NO